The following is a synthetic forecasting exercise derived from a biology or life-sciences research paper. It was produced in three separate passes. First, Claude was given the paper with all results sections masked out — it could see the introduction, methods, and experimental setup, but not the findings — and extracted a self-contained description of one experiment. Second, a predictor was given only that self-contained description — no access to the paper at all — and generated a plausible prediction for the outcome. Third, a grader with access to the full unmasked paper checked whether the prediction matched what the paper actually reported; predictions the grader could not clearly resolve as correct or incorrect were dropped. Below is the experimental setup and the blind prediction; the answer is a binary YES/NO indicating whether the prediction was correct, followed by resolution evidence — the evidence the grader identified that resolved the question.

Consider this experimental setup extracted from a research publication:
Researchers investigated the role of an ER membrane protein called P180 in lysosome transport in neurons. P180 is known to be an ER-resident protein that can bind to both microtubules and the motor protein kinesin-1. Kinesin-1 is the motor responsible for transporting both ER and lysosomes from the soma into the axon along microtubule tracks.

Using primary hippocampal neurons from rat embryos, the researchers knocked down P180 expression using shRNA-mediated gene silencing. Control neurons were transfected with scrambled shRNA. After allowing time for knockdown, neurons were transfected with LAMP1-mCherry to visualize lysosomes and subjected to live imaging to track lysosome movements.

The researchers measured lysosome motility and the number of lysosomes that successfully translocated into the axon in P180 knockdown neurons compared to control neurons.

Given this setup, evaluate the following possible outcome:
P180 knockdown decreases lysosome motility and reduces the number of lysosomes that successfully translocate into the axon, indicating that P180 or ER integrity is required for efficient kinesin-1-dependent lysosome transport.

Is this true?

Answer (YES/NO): YES